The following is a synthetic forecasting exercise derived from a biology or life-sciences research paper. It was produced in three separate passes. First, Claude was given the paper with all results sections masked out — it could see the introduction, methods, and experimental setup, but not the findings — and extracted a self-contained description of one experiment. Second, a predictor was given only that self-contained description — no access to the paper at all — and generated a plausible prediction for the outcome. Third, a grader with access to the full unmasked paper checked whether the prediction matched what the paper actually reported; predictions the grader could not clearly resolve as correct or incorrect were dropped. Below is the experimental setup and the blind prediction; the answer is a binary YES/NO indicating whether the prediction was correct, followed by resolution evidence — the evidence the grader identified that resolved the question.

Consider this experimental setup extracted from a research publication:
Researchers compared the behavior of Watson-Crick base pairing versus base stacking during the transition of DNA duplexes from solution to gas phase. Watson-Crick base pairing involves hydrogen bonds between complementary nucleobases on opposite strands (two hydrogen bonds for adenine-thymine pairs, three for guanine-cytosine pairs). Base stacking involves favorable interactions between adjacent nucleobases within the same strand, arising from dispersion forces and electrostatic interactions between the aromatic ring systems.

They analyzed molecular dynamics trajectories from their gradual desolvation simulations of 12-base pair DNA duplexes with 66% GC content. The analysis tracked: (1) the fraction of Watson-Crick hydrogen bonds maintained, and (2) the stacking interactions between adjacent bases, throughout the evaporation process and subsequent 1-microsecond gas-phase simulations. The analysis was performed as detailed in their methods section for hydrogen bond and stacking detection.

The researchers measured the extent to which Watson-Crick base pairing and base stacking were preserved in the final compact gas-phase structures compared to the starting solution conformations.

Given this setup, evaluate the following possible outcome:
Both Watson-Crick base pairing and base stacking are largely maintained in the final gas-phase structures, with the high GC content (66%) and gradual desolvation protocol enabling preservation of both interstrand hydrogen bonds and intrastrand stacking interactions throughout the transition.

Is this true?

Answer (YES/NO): NO